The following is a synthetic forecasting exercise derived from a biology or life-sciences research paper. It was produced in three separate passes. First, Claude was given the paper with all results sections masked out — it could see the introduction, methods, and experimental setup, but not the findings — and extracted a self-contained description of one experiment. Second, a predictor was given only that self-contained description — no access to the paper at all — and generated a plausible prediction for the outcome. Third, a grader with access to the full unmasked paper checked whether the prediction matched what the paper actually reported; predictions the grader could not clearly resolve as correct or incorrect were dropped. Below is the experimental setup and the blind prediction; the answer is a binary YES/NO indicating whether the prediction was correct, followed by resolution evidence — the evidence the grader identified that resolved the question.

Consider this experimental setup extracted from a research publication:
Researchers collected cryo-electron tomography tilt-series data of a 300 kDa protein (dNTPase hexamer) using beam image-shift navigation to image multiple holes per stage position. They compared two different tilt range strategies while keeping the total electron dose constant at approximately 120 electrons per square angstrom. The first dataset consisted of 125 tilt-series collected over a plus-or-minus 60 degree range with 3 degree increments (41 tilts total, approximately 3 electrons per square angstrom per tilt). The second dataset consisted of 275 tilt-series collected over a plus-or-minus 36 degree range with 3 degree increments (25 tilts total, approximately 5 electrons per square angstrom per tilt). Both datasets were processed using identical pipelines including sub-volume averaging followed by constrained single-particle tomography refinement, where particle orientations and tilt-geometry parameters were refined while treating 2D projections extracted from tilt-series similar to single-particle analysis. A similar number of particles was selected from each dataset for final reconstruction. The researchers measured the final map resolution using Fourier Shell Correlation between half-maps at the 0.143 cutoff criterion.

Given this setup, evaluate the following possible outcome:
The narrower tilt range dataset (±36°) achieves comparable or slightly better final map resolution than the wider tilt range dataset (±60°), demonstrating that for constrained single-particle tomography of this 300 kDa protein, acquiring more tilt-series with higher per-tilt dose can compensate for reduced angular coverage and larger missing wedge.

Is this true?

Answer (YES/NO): NO